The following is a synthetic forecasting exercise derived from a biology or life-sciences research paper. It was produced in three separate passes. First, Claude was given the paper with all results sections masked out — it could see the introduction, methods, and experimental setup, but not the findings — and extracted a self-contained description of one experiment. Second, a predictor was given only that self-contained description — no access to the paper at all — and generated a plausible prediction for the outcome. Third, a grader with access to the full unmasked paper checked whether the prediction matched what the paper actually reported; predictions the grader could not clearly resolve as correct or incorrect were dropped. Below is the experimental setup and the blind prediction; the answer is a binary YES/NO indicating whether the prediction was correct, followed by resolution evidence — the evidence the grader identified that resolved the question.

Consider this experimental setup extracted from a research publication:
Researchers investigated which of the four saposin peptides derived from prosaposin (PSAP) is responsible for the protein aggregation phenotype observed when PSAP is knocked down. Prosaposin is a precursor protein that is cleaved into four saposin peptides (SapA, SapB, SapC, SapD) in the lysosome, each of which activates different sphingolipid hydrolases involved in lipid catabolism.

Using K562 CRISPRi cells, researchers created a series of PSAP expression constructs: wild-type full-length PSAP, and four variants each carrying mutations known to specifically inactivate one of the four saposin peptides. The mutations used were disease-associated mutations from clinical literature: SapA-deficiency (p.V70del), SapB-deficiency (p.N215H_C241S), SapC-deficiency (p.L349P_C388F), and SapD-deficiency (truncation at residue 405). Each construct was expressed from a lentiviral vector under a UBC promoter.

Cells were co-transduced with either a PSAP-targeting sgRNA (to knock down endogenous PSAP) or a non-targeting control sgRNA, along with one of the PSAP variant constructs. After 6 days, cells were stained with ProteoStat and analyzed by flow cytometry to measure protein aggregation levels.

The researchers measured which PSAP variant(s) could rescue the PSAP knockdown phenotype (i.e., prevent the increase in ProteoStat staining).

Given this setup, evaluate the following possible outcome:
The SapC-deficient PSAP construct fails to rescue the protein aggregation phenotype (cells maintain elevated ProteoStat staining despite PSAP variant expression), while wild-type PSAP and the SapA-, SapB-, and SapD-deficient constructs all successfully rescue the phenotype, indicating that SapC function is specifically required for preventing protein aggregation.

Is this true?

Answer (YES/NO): NO